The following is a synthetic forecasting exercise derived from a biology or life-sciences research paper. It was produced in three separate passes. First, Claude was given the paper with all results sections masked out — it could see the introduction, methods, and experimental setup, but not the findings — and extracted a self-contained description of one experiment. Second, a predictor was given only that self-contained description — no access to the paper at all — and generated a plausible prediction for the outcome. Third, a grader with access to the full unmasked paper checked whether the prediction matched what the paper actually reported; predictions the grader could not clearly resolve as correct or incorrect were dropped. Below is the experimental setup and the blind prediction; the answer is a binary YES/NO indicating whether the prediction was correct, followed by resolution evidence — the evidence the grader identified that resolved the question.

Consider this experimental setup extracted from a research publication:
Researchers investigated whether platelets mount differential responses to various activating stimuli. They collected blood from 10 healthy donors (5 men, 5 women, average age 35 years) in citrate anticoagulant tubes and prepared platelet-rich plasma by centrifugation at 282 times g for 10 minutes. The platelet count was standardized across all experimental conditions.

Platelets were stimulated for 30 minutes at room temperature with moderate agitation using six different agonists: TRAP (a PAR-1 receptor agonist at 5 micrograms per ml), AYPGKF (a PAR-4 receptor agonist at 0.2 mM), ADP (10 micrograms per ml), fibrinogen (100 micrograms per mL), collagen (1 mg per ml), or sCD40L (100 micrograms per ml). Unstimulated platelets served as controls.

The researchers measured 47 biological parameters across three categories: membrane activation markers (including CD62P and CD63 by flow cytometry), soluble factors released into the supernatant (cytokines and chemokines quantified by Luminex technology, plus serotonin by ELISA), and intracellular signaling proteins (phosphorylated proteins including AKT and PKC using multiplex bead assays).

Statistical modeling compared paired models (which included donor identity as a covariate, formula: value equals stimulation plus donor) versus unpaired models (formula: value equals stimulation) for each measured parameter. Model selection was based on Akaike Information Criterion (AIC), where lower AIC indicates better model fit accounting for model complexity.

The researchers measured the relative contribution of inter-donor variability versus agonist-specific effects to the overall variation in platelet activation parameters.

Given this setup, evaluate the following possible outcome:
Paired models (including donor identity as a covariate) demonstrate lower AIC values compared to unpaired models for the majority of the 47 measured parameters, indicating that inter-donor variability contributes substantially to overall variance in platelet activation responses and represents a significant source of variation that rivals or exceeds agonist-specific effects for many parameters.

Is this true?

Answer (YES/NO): YES